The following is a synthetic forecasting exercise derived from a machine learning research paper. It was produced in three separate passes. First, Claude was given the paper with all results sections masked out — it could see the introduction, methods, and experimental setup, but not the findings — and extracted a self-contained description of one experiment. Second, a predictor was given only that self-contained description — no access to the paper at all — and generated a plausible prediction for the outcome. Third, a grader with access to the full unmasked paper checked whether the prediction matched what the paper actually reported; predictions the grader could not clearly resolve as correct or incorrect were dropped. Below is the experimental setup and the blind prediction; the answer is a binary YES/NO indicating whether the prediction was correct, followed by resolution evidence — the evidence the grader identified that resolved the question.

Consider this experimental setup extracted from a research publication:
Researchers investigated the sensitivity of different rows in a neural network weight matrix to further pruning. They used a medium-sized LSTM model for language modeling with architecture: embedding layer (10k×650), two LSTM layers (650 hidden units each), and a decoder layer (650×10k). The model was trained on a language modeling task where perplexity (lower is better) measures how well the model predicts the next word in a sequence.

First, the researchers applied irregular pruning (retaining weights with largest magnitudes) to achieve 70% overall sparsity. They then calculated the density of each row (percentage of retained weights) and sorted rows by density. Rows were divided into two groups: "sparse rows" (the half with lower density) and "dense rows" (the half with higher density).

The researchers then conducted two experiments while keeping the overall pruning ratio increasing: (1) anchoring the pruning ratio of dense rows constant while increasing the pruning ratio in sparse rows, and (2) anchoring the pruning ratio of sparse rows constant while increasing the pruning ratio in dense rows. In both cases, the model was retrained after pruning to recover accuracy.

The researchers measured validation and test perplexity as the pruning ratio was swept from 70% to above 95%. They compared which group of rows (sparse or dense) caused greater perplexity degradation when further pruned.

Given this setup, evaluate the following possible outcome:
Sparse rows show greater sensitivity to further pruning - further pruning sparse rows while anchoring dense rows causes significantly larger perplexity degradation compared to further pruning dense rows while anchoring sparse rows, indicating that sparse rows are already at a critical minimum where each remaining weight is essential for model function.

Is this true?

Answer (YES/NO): NO